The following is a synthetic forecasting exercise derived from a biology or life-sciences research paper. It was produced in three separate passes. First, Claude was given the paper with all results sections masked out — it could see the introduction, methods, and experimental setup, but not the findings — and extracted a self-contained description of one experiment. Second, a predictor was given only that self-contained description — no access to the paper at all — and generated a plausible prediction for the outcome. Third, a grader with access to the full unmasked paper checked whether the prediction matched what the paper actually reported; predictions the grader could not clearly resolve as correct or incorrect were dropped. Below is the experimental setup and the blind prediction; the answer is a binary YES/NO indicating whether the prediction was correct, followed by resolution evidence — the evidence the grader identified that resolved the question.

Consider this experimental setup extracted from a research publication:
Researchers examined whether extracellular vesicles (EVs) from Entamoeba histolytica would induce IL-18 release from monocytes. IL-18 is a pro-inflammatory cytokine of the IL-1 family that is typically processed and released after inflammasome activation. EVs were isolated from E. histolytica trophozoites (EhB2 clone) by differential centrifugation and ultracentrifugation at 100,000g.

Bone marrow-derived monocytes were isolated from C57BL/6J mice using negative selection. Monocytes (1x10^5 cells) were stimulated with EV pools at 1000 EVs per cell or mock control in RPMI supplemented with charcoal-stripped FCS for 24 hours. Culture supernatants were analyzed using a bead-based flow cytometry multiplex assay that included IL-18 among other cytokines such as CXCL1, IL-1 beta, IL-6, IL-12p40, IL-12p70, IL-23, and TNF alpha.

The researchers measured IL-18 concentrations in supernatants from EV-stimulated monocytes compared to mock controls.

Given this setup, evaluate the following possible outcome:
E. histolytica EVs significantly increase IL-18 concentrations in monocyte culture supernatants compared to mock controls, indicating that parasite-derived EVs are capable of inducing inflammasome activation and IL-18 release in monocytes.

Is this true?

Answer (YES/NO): NO